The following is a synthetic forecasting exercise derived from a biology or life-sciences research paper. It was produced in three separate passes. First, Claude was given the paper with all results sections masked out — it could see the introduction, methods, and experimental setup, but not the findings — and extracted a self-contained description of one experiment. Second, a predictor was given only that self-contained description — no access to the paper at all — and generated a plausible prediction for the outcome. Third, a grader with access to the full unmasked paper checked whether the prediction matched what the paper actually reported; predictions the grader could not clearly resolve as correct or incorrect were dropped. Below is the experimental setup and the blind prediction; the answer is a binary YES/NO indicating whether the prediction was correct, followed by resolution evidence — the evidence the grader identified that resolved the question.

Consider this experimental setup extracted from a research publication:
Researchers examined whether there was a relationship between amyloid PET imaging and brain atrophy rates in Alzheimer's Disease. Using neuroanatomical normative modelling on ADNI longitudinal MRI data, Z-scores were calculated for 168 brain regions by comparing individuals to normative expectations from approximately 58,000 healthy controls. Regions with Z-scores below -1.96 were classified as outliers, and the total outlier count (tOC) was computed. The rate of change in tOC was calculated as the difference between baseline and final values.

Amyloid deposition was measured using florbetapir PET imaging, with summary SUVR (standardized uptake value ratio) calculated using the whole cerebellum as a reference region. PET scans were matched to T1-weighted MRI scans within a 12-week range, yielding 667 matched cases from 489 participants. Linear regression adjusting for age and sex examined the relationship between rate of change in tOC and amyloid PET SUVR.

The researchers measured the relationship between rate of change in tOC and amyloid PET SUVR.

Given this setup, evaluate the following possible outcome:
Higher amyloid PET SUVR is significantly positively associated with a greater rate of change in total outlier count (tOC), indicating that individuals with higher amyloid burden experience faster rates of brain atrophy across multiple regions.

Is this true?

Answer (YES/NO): NO